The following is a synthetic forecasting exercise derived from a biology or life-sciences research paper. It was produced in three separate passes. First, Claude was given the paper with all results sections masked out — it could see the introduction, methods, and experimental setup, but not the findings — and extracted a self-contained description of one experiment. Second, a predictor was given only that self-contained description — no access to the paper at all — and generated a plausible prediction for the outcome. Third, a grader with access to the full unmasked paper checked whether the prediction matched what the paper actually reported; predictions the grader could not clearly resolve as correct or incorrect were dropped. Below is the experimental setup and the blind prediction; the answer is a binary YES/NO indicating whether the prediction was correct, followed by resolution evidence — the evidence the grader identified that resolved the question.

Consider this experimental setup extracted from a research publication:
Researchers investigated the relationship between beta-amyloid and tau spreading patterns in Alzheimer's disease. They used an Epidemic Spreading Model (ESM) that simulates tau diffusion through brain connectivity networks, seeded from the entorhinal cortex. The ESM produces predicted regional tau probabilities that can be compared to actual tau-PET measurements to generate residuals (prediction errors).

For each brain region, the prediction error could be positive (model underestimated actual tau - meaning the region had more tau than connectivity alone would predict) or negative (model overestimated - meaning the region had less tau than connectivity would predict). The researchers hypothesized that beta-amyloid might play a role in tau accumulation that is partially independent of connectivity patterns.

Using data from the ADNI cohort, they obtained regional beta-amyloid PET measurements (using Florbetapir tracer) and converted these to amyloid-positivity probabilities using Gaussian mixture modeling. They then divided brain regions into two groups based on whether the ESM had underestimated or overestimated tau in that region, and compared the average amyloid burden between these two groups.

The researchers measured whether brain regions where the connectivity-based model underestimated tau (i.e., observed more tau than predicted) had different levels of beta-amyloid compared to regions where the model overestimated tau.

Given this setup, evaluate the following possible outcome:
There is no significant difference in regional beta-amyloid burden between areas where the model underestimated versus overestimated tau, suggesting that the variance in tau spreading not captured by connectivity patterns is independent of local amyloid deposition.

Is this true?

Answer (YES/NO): NO